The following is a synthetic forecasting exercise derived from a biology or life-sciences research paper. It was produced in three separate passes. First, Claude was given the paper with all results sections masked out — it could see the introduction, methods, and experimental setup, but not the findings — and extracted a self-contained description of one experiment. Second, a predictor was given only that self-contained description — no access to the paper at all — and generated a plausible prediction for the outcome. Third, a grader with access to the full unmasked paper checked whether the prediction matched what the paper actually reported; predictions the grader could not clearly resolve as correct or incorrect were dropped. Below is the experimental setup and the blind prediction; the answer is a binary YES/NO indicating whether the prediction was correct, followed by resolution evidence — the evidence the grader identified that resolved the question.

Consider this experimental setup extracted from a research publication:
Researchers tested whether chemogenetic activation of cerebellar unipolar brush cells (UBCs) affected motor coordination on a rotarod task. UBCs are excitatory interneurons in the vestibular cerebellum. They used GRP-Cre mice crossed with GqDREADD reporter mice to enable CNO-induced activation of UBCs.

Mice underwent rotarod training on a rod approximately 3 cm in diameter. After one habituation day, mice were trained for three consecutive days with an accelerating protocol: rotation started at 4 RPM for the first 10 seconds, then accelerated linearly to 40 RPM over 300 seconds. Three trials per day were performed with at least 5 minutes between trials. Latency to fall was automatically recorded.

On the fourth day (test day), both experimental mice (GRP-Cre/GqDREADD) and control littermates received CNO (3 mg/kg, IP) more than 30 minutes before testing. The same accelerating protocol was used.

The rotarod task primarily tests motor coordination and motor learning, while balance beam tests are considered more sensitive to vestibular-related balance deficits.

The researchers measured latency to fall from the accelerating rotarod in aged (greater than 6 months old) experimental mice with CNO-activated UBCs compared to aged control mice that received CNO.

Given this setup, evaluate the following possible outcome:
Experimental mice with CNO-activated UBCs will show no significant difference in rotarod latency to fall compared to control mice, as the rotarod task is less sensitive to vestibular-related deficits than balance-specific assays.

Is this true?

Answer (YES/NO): YES